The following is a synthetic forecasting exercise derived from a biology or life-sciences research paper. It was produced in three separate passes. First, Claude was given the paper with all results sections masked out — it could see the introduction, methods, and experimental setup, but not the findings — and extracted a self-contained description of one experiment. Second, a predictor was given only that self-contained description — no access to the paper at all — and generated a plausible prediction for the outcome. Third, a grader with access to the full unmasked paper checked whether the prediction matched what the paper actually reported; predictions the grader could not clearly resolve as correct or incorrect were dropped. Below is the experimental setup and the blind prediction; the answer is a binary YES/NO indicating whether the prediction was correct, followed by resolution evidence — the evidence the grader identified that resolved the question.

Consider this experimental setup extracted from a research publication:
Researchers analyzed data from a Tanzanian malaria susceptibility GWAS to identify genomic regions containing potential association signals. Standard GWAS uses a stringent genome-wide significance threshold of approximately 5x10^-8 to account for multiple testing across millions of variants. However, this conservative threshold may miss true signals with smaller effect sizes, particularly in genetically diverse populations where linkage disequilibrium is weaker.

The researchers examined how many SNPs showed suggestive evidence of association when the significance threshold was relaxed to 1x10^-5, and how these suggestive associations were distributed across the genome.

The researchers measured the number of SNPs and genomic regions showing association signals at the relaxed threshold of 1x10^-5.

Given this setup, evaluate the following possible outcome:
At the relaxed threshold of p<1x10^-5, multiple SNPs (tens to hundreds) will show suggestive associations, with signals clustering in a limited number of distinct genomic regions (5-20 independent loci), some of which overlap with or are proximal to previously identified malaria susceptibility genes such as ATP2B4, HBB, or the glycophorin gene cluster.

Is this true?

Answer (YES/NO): NO